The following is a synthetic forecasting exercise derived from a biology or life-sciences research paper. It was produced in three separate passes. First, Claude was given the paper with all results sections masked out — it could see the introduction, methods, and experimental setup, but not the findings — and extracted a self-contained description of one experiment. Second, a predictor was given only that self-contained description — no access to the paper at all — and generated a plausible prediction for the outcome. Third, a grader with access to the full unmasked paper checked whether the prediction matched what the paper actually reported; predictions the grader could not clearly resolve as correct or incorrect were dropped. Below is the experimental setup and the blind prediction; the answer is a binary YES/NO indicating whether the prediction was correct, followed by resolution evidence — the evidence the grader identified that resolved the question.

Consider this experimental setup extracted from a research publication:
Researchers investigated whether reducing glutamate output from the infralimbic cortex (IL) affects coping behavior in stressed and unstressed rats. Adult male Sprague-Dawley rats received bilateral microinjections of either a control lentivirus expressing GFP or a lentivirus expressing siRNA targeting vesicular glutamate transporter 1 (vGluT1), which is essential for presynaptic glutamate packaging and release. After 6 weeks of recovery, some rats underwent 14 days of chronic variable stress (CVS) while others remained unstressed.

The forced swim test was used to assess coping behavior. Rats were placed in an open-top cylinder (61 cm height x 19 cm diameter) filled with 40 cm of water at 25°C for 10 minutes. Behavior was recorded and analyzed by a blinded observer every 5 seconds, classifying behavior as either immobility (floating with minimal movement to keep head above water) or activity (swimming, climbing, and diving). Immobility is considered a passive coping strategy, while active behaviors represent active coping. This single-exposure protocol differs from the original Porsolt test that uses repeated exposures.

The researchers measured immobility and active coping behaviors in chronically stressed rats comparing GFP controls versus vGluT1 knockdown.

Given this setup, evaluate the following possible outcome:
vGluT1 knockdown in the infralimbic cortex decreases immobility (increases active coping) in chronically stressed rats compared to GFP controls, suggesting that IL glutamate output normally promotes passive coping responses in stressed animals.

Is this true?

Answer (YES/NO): YES